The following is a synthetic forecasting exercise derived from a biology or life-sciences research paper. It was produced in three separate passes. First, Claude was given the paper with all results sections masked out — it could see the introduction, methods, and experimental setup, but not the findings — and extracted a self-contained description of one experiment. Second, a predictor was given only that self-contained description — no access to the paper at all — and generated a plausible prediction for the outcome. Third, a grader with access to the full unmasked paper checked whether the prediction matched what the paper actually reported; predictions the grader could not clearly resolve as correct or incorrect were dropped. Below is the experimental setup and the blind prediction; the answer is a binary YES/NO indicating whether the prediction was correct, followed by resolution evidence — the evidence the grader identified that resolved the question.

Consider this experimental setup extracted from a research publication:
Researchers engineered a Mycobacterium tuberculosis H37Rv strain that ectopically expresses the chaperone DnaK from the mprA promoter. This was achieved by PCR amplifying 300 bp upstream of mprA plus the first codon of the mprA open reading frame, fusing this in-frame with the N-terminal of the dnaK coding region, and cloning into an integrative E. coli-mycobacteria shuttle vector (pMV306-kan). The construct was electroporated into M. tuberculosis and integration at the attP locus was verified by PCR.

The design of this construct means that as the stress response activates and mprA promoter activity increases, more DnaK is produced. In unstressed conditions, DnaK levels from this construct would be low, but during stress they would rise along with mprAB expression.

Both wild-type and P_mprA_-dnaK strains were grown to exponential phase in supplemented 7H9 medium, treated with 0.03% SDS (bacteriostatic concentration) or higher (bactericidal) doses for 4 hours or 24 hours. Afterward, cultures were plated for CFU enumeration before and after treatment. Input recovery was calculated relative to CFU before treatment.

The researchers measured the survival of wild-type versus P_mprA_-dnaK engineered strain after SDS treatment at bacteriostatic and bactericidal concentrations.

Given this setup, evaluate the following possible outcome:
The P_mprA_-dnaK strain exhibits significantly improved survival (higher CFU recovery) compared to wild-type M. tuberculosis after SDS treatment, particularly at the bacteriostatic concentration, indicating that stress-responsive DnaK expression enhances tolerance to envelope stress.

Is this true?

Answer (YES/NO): NO